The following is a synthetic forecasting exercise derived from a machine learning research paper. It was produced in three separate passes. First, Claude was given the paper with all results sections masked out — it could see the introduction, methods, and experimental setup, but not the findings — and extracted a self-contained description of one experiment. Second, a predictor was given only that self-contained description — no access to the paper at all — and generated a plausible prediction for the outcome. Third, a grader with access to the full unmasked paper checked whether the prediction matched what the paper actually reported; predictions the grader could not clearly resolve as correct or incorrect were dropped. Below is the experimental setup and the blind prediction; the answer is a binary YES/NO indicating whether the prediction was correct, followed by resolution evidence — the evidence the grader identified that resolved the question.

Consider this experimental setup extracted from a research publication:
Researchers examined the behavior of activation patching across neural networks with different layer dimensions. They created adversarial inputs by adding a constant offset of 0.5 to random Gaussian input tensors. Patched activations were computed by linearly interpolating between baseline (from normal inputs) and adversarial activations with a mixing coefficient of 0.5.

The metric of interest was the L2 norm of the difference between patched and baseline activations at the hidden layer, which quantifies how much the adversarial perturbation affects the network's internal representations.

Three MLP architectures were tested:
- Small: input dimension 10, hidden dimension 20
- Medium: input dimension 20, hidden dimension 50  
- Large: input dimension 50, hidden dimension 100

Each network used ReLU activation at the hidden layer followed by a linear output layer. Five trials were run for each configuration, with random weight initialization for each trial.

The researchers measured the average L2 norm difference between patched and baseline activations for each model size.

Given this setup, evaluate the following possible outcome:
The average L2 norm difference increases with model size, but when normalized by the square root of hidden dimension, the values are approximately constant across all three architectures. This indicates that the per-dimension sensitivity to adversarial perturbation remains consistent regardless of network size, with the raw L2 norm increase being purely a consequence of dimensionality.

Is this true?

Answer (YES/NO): NO